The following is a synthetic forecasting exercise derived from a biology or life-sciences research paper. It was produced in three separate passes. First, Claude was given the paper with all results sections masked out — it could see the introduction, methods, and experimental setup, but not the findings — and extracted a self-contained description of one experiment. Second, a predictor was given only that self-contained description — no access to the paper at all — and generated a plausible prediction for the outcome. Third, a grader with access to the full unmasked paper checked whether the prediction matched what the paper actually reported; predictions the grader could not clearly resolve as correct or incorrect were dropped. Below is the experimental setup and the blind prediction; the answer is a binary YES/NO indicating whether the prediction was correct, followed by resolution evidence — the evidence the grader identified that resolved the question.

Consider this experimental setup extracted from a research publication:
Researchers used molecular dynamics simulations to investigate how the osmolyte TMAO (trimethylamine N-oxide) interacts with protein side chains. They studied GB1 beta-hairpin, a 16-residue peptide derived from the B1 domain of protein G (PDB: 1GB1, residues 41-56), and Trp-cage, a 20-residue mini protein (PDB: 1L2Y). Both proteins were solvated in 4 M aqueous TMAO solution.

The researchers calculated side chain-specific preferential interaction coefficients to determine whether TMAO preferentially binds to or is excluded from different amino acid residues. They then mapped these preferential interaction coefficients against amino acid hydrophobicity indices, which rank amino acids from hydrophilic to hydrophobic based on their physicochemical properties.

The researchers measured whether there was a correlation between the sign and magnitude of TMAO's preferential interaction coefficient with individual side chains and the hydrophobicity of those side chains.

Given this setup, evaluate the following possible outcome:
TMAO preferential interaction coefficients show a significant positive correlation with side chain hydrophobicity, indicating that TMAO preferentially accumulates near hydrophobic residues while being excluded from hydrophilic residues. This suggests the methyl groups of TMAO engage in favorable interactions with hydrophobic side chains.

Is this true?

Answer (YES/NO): YES